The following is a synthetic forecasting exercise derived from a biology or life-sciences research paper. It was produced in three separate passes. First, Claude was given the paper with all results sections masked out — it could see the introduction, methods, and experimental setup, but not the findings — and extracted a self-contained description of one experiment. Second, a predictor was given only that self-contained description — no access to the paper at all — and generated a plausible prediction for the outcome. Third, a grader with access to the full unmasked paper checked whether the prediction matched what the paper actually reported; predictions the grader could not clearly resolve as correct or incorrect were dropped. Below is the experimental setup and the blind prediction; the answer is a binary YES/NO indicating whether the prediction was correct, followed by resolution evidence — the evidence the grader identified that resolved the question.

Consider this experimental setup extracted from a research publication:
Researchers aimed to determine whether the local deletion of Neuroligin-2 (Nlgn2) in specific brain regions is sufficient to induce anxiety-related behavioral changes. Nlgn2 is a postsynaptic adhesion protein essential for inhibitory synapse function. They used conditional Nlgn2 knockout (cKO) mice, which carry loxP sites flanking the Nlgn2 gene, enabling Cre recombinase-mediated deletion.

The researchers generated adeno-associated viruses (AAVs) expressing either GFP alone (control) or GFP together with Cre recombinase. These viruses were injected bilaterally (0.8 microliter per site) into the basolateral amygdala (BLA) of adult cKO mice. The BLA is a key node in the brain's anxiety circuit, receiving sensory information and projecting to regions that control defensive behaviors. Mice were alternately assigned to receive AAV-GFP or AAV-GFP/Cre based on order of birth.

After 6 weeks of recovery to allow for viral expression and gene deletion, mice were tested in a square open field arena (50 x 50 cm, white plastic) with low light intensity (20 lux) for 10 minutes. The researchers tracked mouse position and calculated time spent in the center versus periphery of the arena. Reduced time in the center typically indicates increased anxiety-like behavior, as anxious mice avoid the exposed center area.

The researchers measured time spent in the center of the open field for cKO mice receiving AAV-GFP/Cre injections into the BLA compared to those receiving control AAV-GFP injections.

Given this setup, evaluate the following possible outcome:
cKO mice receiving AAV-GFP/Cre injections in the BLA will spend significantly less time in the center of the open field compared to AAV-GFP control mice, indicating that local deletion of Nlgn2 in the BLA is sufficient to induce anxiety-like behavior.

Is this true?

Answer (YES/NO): NO